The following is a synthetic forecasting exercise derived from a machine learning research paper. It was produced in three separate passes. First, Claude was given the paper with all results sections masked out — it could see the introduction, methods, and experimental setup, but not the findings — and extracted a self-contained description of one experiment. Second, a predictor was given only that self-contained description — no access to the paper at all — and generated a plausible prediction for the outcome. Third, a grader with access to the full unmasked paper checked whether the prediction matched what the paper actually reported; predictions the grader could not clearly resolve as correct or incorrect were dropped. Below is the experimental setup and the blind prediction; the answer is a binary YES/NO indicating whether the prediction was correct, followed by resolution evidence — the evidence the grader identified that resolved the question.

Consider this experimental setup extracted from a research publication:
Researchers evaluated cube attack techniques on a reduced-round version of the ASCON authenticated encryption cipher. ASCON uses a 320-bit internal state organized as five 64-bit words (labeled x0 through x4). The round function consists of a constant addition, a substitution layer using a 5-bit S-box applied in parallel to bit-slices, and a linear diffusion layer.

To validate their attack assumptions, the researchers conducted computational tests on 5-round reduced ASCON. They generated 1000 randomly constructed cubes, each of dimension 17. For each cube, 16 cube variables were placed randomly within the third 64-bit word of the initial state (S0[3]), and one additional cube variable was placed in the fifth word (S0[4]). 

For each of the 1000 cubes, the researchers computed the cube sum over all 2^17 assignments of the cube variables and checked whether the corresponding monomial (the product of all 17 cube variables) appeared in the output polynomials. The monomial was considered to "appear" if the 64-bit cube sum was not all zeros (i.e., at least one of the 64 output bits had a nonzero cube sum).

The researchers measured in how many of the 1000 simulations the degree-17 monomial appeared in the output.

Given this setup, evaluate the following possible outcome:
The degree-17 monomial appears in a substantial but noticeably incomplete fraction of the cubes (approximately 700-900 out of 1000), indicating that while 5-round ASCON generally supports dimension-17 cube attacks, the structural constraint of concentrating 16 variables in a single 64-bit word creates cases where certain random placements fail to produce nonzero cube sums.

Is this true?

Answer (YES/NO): YES